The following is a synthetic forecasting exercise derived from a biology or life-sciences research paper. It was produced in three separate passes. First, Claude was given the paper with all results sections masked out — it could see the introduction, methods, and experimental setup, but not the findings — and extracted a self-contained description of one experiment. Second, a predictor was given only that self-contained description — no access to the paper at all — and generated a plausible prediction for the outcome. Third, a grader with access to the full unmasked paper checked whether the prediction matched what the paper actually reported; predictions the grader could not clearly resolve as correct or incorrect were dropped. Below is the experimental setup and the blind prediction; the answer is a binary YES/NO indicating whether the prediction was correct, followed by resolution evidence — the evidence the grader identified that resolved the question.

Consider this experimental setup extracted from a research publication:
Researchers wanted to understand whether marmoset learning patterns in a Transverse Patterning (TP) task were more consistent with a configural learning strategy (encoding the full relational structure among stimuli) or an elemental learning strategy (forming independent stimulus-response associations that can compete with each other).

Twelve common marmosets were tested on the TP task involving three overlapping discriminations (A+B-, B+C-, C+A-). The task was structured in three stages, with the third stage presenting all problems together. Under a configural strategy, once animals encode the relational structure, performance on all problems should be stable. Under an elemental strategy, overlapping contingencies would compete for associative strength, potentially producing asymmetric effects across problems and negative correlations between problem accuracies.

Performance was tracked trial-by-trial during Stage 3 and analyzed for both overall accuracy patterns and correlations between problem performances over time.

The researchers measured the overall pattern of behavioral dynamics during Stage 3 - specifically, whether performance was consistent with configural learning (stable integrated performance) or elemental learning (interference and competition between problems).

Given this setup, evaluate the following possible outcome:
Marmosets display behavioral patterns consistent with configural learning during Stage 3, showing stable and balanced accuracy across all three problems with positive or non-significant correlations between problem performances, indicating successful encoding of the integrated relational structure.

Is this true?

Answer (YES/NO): NO